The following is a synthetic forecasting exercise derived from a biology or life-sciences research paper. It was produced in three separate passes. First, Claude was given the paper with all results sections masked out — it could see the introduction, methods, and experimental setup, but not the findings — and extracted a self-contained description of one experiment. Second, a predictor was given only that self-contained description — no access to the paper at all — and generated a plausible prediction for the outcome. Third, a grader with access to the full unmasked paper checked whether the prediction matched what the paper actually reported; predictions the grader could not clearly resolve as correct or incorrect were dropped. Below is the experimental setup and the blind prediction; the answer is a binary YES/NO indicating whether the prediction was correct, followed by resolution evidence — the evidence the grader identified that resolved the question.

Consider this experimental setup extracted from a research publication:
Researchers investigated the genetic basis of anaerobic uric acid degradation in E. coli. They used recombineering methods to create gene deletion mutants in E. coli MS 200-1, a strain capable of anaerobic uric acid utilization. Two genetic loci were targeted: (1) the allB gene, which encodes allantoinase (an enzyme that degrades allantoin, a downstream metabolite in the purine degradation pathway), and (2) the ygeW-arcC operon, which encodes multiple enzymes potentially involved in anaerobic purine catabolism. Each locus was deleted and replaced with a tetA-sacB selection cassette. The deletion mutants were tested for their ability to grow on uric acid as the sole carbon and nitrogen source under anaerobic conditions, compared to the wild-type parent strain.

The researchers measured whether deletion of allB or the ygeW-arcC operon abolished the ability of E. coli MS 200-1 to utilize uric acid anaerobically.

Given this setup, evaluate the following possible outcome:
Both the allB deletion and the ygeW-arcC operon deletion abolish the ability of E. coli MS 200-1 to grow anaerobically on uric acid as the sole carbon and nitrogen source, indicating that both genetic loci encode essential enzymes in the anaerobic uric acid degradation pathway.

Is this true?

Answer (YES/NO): NO